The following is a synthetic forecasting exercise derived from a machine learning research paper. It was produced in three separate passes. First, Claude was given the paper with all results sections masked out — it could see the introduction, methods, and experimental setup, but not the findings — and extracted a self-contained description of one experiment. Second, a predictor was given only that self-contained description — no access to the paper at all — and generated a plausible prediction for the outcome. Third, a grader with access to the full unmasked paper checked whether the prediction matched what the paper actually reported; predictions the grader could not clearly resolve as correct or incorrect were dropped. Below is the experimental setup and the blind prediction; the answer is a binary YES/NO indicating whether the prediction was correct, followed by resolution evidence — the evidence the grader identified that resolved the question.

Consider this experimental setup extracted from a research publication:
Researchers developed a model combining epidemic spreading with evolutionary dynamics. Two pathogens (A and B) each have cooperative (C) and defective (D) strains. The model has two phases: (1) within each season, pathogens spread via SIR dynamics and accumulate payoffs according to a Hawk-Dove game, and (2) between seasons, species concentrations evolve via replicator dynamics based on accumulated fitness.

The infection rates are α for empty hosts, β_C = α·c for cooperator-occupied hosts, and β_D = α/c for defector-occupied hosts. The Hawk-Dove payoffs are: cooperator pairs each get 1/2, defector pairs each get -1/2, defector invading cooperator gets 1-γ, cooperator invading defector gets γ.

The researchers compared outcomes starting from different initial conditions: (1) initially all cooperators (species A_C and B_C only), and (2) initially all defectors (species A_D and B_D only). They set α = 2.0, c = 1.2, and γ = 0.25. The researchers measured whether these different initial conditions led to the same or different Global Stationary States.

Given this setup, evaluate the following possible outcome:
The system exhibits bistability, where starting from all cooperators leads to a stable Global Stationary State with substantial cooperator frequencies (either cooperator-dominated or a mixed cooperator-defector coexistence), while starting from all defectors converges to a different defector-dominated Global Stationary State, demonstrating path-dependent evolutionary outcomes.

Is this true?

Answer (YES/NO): NO